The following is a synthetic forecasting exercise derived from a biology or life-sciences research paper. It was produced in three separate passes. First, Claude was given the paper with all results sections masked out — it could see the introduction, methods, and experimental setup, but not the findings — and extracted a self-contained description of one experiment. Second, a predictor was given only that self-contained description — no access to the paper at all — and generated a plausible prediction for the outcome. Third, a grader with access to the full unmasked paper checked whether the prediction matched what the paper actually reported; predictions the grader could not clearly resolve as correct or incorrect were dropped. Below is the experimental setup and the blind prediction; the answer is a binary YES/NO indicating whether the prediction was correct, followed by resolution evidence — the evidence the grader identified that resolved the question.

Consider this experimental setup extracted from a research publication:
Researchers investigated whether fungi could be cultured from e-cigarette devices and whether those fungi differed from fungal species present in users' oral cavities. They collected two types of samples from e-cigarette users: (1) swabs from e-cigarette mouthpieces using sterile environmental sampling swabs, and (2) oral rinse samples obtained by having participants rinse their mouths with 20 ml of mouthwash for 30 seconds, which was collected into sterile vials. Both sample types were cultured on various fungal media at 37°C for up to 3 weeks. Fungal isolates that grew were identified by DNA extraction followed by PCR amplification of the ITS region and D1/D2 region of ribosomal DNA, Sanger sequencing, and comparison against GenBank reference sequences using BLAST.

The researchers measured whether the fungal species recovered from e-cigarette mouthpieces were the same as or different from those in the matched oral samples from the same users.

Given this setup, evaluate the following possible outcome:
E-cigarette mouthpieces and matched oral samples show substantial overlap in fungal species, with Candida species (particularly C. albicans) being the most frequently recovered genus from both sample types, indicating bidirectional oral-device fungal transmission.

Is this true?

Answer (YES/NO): NO